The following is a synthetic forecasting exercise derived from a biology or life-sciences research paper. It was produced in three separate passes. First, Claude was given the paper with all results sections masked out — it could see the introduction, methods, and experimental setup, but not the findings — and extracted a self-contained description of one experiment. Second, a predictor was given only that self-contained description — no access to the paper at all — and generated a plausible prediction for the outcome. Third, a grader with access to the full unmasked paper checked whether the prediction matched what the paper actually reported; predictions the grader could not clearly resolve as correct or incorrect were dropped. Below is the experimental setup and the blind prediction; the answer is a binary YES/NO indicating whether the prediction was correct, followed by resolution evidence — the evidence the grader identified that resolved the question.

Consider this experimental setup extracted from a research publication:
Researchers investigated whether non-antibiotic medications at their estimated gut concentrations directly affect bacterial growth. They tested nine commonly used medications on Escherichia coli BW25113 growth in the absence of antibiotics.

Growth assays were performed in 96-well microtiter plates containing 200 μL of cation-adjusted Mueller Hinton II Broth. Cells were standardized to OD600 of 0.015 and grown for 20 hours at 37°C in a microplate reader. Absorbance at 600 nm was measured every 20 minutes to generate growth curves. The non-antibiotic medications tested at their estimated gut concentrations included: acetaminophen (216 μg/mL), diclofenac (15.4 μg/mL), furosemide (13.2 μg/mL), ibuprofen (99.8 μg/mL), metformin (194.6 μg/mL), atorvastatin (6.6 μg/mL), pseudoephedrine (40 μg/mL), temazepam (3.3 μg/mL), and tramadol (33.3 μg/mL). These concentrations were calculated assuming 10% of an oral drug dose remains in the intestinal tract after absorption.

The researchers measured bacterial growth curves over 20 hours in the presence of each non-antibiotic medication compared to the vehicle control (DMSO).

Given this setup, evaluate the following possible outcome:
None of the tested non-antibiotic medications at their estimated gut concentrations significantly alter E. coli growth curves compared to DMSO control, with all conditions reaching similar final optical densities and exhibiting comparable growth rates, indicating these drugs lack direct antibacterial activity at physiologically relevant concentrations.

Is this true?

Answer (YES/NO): YES